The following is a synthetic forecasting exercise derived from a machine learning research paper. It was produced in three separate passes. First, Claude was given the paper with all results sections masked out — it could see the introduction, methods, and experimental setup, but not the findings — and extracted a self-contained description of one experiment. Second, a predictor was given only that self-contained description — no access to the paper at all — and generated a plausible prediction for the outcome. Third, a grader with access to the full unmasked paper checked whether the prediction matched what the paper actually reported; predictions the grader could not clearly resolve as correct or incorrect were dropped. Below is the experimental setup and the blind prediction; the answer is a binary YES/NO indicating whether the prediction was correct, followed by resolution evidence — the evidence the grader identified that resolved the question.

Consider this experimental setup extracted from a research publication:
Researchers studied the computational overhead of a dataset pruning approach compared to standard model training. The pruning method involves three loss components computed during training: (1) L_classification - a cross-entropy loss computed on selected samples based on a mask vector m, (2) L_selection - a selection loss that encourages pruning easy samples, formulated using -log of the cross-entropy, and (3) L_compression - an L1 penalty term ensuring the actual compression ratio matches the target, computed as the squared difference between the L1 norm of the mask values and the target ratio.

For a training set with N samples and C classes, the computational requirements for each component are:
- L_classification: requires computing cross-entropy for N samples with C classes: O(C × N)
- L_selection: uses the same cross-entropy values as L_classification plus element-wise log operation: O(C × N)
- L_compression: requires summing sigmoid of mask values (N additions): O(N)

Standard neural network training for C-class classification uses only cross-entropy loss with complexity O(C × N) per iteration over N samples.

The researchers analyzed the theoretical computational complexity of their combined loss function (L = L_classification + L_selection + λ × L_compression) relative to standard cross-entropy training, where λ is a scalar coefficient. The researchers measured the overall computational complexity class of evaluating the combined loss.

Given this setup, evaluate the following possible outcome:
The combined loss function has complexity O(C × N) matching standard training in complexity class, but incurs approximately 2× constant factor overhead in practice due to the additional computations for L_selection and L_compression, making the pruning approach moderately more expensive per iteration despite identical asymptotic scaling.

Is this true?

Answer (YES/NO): NO